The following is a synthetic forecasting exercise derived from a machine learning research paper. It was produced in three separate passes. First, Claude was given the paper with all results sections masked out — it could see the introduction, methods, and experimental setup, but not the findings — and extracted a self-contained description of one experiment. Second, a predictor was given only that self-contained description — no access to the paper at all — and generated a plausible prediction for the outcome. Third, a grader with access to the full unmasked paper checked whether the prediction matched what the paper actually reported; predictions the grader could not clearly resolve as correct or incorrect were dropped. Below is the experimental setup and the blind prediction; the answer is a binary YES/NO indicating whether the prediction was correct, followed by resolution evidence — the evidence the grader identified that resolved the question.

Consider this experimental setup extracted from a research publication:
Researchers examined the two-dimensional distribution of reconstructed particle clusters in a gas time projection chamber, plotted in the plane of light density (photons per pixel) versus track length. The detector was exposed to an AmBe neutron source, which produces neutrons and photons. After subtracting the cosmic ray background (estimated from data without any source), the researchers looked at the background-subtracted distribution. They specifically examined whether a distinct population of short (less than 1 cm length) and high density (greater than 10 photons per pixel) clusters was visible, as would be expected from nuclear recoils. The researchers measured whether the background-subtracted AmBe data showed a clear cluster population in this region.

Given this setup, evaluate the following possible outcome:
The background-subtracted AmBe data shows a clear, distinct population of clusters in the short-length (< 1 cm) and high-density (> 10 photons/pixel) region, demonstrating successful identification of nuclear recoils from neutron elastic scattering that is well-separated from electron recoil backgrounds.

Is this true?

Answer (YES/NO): YES